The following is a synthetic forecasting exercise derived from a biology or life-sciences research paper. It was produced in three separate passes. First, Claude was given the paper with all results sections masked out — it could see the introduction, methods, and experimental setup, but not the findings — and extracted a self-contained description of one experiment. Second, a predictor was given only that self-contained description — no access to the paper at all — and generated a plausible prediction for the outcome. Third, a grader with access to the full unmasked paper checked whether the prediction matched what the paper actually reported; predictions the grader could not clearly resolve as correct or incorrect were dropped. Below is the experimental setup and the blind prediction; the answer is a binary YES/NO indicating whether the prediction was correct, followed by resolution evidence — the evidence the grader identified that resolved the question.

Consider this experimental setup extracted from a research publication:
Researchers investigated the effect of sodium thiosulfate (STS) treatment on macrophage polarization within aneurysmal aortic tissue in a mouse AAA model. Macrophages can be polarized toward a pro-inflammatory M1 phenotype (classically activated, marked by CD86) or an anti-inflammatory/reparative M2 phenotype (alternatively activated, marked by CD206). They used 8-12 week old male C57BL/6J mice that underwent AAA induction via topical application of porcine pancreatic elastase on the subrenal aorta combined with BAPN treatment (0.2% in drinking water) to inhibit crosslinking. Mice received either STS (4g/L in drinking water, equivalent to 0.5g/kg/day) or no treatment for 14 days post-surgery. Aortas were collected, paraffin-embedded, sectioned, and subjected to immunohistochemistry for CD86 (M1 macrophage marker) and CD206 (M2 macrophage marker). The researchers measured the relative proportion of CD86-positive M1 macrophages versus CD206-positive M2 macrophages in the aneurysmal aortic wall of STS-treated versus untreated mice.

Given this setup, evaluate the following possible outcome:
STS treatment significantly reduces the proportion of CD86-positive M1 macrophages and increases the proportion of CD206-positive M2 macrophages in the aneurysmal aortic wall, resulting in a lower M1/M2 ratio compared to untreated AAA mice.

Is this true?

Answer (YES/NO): NO